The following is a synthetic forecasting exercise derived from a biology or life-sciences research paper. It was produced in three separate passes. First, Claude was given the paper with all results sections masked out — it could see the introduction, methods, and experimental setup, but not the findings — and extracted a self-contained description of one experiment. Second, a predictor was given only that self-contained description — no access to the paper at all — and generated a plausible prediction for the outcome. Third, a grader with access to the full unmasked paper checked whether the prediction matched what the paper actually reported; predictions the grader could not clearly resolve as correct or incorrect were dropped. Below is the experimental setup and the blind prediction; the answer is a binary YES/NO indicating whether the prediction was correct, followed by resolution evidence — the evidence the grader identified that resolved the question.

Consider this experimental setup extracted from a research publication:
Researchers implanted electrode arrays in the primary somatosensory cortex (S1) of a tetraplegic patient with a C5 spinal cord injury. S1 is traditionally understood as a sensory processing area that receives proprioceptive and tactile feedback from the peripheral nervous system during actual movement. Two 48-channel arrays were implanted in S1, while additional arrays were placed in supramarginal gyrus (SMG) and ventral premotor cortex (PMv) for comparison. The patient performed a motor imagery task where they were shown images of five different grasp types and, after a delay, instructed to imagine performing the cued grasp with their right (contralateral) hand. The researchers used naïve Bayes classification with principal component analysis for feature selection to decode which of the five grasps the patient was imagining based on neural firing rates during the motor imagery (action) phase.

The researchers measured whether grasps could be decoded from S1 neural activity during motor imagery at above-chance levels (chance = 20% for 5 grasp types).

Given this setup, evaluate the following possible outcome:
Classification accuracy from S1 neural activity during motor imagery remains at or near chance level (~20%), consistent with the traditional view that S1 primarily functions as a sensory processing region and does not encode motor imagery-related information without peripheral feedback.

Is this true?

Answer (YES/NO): NO